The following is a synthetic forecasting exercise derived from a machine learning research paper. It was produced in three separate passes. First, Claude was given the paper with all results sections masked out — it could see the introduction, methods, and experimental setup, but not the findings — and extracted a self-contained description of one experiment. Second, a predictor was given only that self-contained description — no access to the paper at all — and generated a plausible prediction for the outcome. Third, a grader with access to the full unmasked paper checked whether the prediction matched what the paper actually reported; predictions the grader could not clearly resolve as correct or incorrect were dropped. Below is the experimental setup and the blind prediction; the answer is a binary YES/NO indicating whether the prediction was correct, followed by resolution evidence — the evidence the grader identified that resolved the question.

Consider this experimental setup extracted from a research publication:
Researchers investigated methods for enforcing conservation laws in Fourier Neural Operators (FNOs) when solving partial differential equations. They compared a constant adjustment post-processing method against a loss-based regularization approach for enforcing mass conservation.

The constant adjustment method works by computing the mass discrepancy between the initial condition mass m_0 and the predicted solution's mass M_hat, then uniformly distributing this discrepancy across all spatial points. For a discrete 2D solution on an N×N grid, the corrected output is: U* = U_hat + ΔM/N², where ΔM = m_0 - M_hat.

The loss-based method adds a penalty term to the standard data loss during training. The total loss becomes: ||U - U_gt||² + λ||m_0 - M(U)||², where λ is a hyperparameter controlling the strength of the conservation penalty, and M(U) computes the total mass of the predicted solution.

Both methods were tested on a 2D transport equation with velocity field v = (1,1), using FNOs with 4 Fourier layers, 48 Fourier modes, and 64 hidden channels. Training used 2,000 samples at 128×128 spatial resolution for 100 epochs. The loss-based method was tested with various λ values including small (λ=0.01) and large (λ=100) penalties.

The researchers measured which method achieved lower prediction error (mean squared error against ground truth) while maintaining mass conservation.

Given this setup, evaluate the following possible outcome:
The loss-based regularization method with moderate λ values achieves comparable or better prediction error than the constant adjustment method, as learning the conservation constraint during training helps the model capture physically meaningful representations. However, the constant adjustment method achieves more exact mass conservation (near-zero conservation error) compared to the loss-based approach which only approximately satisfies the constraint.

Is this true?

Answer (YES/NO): YES